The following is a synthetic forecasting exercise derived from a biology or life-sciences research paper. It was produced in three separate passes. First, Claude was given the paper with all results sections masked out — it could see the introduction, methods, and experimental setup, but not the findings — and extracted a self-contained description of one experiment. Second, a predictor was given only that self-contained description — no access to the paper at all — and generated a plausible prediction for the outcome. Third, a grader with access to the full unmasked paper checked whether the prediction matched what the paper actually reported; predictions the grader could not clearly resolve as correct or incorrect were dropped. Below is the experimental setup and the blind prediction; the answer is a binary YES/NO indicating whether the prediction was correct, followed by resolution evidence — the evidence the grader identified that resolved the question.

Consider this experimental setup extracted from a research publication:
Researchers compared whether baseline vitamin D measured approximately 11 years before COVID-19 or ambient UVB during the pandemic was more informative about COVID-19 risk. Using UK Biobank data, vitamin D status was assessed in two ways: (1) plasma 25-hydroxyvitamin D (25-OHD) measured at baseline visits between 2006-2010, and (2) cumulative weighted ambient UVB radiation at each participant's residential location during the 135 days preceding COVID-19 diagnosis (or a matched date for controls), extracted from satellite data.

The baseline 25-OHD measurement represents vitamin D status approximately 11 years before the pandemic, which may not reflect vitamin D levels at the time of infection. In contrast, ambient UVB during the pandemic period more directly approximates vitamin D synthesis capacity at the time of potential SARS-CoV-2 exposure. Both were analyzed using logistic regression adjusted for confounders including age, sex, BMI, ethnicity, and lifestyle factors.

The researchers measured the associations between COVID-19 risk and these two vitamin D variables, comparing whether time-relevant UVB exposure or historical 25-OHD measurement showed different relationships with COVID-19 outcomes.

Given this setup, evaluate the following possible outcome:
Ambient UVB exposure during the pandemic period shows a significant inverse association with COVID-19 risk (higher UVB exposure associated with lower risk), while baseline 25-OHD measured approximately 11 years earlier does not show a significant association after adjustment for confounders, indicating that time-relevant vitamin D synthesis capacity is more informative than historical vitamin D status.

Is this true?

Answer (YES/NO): NO